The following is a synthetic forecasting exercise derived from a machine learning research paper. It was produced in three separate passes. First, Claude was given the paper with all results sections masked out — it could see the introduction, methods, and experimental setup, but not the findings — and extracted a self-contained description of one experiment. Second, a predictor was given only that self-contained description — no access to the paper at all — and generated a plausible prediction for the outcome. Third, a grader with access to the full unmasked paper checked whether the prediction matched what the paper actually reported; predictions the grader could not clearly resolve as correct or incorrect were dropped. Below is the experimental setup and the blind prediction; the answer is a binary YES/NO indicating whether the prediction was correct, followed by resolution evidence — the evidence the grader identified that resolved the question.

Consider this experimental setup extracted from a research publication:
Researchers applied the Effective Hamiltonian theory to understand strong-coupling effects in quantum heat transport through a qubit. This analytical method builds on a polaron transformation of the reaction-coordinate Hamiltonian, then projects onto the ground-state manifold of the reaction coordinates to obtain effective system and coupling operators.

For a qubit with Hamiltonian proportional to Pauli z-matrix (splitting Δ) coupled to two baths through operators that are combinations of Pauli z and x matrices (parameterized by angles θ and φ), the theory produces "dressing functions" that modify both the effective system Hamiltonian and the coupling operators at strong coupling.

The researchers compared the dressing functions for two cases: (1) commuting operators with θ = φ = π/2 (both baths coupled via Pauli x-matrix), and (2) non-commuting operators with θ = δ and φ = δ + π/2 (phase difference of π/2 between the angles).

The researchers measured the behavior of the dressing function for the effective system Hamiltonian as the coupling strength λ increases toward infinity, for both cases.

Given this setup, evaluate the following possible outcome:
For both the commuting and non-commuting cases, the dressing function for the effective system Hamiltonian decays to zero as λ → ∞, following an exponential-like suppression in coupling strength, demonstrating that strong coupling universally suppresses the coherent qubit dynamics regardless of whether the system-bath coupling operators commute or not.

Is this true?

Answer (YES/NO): NO